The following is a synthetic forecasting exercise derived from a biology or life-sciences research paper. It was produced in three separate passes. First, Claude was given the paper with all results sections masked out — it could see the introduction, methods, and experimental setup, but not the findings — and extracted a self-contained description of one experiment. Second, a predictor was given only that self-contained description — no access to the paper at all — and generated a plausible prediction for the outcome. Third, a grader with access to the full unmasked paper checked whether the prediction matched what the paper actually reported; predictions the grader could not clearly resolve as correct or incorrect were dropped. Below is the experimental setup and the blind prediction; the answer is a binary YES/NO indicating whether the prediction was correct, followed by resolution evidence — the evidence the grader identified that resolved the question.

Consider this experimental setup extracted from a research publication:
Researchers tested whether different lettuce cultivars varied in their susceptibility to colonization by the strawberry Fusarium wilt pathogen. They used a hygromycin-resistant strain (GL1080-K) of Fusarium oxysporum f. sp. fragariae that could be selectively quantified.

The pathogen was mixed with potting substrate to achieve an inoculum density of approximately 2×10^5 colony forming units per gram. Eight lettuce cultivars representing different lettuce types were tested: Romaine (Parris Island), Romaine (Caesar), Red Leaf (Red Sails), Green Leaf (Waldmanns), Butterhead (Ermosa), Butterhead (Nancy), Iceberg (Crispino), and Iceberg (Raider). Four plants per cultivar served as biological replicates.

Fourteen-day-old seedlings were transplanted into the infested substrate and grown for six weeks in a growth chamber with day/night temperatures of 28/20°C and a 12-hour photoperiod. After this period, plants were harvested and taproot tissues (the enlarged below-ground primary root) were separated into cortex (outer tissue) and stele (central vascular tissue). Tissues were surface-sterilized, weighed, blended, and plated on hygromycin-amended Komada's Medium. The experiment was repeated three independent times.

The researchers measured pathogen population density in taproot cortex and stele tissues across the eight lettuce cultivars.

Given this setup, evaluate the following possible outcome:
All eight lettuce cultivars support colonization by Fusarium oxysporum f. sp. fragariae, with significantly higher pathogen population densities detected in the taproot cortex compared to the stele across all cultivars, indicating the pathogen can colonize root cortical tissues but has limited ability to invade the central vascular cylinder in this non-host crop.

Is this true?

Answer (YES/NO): NO